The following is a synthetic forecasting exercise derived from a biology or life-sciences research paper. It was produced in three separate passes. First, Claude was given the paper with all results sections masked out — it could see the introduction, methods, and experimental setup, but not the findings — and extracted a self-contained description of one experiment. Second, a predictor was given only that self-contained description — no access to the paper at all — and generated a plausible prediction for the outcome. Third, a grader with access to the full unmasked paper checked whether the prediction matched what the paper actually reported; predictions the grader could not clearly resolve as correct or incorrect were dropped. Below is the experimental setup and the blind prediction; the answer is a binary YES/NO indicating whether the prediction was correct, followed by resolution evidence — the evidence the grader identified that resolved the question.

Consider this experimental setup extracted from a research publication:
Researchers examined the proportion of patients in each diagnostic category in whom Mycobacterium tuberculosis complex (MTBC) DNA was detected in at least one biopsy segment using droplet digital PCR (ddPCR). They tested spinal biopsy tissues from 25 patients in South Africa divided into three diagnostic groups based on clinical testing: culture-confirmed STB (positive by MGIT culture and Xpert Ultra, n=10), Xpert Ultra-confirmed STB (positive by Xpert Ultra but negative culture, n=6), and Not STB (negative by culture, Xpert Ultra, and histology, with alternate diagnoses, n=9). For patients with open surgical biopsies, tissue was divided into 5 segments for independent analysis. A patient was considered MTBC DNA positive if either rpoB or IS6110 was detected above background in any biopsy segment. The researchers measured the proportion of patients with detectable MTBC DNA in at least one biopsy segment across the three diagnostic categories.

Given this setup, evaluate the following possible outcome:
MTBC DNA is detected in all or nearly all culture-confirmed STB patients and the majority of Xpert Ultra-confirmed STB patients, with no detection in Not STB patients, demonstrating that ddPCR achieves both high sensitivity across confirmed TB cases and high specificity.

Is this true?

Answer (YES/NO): NO